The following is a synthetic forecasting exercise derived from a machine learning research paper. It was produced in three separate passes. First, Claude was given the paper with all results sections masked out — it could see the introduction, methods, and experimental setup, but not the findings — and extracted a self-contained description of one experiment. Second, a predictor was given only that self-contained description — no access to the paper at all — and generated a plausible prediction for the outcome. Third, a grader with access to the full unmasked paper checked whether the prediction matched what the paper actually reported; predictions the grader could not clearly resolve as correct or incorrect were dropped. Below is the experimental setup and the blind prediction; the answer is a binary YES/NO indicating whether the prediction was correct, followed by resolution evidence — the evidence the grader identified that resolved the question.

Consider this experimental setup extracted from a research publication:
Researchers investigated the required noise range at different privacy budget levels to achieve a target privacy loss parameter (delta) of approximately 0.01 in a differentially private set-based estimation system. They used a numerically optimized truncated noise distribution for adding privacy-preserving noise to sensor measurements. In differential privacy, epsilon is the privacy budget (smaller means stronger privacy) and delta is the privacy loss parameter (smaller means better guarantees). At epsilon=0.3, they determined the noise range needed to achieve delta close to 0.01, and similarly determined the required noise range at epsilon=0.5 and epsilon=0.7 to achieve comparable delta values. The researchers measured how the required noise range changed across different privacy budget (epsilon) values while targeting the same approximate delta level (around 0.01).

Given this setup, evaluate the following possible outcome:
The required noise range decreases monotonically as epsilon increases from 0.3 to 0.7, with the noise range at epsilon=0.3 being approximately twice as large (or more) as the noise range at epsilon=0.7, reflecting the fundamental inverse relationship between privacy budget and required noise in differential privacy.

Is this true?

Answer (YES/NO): NO